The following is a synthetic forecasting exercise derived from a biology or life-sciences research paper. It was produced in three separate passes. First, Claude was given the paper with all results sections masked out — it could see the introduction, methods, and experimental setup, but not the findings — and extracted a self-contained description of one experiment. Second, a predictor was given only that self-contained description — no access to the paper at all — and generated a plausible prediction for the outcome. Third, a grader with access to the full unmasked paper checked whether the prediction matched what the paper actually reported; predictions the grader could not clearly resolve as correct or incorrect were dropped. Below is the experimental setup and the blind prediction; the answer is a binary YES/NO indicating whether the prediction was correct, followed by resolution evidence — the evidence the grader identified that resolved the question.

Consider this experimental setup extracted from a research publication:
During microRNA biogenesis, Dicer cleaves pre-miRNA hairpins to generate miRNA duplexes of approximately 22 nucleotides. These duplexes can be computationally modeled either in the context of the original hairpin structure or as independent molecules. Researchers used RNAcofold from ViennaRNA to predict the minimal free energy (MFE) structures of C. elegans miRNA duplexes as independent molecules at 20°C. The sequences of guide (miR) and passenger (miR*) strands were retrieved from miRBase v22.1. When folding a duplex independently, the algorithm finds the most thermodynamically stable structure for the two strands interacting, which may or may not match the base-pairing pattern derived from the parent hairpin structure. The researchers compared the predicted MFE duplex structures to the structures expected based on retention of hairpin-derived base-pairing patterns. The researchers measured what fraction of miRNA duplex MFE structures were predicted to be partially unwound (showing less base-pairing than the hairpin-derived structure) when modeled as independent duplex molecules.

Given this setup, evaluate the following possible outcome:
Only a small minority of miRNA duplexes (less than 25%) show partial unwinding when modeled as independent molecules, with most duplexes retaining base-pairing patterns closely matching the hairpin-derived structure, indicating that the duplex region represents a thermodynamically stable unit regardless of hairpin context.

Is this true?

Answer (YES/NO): NO